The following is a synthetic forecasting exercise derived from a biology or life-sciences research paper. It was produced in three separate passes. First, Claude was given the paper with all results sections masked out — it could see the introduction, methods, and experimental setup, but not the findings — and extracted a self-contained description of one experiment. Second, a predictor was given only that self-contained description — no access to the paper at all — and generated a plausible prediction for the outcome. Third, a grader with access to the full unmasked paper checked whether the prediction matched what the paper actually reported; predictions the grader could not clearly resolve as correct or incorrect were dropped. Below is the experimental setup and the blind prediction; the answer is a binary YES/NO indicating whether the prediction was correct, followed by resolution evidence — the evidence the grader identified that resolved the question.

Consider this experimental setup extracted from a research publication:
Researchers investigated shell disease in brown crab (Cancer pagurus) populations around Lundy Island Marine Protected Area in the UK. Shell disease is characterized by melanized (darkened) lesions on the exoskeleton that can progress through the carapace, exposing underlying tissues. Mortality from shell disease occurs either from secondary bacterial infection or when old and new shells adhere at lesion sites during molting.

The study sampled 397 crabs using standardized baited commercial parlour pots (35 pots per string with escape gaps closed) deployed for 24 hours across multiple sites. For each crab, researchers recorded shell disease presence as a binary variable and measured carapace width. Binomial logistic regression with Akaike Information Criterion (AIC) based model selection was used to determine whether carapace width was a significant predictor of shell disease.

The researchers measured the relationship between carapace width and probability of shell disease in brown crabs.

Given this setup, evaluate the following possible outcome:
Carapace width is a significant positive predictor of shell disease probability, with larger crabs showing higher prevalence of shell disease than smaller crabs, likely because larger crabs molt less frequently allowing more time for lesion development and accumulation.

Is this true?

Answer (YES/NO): NO